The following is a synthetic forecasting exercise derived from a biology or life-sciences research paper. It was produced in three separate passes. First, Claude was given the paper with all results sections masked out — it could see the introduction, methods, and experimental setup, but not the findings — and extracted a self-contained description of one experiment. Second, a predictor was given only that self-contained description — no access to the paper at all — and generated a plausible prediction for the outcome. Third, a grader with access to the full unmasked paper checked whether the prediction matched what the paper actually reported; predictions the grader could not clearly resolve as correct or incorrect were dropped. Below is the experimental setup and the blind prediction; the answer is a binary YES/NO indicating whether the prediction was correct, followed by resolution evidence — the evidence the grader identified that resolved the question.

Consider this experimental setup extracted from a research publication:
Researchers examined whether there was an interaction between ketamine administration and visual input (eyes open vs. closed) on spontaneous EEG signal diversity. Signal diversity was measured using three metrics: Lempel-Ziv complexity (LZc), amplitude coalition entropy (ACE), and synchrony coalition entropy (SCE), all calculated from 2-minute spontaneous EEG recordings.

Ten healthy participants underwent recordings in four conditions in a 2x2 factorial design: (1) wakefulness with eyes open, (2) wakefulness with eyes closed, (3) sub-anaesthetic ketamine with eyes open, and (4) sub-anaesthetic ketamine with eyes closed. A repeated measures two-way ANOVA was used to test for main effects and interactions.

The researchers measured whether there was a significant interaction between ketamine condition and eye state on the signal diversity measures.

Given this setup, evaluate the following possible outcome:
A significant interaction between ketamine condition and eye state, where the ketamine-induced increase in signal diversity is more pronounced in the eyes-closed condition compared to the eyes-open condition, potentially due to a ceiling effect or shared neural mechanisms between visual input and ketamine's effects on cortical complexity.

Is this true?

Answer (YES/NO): NO